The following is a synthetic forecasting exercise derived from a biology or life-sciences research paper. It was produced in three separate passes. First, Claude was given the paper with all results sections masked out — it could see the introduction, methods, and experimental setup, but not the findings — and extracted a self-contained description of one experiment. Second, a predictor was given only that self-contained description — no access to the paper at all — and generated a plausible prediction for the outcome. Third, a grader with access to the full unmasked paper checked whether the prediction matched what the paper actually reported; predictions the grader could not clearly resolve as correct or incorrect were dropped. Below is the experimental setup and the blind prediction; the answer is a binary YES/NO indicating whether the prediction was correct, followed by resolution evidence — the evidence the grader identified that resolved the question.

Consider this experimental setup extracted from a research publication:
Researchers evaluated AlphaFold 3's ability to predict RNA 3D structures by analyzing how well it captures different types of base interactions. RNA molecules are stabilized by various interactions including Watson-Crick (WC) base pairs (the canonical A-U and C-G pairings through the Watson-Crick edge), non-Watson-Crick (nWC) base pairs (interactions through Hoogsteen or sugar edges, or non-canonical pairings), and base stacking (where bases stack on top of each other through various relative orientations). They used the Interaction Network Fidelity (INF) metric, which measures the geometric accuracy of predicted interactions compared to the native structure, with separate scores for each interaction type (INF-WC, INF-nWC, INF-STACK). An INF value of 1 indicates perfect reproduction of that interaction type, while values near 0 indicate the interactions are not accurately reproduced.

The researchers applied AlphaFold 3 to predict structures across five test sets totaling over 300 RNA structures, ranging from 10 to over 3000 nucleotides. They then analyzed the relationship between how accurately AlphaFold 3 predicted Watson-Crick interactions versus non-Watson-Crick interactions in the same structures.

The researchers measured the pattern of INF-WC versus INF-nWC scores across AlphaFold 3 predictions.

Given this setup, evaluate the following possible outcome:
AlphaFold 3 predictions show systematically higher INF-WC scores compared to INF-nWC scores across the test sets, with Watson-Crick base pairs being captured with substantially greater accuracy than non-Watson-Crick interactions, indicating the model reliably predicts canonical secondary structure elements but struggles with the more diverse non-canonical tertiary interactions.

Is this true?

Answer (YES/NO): YES